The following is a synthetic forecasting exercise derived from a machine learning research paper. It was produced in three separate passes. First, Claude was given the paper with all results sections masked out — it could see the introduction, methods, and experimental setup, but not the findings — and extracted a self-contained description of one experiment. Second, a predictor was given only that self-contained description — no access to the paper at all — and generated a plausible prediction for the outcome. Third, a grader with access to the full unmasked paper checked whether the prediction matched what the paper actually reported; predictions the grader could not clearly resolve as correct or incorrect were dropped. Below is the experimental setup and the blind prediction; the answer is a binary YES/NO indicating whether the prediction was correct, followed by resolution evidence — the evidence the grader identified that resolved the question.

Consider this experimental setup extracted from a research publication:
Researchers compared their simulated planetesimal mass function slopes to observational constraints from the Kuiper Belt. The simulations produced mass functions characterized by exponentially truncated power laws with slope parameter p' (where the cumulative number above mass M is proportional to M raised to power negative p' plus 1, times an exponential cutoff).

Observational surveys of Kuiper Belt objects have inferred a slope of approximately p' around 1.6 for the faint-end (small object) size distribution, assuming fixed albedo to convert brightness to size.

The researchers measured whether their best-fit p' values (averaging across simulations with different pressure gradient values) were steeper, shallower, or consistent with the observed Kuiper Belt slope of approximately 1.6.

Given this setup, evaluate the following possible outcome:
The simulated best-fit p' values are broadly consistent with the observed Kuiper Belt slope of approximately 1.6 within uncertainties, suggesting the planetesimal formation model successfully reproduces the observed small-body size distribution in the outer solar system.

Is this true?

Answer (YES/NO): NO